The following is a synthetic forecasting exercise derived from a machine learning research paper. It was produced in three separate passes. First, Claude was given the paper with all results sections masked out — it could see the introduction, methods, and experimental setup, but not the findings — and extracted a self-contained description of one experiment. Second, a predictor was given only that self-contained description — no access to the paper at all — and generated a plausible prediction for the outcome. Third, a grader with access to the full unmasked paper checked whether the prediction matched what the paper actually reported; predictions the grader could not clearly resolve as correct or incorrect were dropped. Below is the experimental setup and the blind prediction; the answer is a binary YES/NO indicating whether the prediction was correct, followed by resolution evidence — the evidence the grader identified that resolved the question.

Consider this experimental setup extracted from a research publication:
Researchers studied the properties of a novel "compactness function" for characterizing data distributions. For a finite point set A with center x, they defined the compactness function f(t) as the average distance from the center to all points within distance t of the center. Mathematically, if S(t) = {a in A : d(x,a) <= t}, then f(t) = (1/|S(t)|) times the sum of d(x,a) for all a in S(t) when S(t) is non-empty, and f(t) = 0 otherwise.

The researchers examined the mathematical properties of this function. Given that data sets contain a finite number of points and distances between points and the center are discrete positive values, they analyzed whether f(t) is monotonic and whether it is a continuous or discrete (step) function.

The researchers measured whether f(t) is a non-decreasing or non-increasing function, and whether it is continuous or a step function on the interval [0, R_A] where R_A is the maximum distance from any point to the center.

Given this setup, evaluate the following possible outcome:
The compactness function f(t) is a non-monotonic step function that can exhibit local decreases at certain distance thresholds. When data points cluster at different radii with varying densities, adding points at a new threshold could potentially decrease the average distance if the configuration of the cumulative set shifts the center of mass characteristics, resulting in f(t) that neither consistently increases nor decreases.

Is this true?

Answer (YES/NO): NO